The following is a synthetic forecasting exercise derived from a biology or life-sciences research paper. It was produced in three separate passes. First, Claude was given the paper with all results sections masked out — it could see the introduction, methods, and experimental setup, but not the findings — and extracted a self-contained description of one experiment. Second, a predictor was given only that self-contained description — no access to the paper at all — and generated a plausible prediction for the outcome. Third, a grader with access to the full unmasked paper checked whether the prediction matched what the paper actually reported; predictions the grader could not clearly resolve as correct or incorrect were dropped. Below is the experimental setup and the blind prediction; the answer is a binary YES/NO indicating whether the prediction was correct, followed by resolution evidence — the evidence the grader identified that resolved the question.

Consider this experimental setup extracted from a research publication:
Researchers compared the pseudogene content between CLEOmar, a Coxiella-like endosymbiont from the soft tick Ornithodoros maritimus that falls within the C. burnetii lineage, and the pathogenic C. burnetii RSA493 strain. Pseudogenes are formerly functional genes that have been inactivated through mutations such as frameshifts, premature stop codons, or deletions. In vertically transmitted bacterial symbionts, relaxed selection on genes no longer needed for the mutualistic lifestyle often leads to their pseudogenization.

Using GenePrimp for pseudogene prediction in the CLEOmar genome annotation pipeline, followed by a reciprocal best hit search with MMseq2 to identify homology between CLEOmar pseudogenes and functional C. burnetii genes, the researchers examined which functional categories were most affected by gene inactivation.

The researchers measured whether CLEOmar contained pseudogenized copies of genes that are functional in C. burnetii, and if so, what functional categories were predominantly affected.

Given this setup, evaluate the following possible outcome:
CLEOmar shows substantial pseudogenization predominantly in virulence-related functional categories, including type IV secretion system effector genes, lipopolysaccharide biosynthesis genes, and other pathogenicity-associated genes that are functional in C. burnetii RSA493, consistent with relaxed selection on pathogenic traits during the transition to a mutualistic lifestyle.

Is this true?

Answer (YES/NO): NO